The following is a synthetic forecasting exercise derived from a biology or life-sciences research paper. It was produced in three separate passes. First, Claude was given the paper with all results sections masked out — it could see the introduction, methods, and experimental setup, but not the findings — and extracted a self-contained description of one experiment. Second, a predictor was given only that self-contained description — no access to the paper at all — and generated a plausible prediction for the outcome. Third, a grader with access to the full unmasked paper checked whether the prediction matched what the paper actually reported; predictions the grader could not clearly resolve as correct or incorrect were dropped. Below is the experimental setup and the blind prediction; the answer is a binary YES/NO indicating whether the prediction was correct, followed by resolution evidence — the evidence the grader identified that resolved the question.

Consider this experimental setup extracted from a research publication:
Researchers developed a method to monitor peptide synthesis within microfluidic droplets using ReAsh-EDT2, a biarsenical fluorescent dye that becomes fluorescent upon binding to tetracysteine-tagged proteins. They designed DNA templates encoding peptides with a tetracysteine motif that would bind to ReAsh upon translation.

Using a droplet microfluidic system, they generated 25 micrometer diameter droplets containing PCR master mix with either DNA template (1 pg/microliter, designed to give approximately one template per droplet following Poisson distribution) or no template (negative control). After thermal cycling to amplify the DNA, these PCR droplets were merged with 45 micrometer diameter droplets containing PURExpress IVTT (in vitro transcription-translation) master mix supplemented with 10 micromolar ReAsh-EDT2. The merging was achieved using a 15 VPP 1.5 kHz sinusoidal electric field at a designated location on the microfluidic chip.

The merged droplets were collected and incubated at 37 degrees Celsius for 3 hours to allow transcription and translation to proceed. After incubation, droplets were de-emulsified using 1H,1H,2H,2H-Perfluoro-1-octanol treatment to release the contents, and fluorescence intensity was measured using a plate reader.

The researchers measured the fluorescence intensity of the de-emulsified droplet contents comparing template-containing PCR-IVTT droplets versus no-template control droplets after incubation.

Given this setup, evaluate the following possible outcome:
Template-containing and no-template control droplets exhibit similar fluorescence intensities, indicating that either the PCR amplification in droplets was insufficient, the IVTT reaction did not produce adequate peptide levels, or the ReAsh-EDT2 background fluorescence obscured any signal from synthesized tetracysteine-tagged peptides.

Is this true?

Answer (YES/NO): NO